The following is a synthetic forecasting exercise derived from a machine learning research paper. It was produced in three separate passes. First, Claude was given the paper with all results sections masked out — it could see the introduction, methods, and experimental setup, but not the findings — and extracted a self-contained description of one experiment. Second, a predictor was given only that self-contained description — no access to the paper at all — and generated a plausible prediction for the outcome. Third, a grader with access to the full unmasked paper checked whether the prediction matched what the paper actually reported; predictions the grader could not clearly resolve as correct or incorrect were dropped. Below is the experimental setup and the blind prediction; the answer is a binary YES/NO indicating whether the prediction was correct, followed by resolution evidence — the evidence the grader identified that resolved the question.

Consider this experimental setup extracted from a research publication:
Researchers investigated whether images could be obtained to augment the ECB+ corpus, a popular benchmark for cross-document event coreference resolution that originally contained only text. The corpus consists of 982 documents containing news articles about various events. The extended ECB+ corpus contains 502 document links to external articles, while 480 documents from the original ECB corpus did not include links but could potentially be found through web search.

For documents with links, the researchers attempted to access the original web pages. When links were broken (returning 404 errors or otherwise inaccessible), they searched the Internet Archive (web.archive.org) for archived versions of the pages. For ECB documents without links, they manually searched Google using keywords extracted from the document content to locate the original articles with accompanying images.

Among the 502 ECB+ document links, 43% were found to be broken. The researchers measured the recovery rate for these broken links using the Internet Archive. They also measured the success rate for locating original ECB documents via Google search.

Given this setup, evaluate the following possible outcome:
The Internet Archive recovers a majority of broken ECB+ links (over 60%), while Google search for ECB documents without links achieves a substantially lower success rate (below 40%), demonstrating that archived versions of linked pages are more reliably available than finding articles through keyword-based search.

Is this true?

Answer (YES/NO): NO